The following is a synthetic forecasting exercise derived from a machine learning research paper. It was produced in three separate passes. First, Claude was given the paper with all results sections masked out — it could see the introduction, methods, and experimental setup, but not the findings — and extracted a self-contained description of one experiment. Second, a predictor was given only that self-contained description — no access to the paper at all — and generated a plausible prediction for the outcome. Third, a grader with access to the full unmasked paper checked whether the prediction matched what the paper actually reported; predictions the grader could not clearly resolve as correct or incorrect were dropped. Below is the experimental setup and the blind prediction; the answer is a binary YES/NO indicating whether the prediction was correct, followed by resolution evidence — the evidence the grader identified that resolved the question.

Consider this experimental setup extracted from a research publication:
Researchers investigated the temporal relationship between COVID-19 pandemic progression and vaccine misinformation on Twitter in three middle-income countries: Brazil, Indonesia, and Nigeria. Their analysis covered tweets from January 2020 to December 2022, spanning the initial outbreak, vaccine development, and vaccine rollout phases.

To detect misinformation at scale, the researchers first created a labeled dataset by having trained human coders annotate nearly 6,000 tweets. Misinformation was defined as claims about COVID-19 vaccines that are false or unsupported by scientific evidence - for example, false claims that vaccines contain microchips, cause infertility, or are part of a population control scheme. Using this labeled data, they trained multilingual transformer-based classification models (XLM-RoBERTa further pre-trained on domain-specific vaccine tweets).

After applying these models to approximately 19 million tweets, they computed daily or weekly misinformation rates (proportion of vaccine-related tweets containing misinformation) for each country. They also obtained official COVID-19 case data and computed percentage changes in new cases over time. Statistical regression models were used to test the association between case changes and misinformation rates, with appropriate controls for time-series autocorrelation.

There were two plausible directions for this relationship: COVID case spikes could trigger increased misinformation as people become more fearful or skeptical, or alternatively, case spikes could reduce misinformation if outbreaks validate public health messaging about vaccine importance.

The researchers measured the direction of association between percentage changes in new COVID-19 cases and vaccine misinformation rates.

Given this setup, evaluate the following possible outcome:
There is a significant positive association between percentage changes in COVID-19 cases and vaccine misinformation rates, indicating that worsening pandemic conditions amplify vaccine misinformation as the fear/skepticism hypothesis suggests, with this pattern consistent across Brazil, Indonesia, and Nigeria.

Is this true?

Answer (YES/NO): NO